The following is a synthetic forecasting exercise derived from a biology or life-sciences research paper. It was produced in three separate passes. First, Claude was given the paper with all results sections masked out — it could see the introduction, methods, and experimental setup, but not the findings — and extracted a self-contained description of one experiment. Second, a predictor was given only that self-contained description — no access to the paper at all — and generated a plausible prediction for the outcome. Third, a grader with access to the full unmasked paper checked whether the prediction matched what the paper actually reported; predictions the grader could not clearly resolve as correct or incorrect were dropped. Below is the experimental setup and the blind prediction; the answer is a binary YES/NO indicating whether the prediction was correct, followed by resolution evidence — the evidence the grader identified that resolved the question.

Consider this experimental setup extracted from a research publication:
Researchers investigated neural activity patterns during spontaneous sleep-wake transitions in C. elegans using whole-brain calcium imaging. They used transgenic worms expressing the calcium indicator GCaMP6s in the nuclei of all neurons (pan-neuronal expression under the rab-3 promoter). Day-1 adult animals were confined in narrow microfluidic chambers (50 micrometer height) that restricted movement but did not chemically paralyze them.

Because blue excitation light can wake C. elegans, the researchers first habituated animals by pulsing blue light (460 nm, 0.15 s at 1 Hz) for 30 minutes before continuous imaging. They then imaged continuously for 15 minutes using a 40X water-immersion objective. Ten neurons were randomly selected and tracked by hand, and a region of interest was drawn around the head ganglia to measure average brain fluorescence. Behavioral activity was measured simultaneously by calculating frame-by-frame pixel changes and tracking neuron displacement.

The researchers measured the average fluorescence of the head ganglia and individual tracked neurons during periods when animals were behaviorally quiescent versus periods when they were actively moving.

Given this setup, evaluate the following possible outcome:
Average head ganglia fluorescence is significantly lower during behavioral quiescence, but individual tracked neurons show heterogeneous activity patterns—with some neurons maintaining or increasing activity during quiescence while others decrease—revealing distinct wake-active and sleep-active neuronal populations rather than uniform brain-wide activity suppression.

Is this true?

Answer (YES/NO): NO